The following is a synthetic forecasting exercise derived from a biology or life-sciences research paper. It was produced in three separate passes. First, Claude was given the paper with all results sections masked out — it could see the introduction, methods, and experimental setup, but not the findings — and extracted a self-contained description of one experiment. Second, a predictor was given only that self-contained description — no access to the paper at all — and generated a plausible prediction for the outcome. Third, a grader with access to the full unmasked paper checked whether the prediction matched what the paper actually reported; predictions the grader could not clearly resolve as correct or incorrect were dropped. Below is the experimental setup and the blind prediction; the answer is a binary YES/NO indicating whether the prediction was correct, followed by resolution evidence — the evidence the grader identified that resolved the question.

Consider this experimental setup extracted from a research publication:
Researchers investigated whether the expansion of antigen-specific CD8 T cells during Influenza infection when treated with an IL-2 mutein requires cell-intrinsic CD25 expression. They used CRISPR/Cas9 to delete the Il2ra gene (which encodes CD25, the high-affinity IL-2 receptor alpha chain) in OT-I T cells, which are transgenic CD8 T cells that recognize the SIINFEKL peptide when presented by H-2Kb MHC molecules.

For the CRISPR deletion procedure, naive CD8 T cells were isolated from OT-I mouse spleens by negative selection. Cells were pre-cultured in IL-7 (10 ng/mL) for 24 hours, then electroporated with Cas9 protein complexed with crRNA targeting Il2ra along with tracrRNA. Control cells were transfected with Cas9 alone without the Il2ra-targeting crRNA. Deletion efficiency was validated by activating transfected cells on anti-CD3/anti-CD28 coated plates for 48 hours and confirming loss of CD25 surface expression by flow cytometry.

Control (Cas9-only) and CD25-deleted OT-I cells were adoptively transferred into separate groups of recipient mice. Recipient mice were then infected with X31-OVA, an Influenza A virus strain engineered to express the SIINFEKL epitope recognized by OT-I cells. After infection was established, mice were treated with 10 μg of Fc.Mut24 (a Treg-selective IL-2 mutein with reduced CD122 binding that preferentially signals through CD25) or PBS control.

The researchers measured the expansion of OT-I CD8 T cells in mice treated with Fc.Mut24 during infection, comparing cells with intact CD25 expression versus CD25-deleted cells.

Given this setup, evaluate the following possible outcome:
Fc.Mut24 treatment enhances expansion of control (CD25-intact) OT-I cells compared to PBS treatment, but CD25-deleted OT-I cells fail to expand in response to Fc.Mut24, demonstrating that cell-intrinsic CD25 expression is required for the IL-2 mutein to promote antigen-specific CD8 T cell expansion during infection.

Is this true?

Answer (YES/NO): YES